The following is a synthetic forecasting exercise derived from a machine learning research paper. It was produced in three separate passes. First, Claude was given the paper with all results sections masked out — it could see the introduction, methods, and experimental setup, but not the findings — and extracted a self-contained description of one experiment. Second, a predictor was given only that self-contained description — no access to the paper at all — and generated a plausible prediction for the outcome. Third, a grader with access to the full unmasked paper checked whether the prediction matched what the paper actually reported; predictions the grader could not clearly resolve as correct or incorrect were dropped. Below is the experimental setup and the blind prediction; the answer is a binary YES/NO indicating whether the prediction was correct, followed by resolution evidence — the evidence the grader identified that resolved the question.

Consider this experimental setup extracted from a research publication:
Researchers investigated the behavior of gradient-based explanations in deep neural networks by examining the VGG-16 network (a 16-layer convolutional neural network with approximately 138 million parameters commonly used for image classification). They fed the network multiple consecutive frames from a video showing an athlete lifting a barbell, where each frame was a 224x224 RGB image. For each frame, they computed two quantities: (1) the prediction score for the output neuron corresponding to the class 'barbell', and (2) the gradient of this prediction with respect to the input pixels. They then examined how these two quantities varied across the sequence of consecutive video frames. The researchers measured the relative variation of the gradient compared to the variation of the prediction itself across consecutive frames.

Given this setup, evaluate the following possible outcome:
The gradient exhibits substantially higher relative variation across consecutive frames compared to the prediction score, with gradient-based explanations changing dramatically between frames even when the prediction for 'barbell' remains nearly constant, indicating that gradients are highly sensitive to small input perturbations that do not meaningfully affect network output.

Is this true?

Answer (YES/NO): YES